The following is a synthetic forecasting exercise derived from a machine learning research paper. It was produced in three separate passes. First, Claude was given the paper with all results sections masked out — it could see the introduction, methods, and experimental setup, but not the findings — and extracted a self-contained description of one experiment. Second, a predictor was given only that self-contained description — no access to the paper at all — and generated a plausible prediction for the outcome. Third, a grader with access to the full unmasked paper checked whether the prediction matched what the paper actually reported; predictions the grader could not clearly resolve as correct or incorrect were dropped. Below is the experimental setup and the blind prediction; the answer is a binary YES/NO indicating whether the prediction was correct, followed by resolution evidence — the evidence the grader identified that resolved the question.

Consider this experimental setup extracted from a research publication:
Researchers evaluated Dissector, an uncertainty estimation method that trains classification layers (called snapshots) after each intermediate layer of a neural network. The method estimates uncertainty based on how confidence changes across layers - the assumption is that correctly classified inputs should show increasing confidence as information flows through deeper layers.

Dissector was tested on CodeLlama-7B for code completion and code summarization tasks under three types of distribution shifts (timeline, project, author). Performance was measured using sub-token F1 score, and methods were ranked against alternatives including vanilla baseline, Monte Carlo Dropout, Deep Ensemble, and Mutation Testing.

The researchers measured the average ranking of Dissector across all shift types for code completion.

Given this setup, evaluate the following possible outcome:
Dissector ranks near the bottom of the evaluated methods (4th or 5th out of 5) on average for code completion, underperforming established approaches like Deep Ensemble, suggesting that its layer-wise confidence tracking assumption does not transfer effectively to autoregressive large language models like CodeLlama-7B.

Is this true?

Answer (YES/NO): NO